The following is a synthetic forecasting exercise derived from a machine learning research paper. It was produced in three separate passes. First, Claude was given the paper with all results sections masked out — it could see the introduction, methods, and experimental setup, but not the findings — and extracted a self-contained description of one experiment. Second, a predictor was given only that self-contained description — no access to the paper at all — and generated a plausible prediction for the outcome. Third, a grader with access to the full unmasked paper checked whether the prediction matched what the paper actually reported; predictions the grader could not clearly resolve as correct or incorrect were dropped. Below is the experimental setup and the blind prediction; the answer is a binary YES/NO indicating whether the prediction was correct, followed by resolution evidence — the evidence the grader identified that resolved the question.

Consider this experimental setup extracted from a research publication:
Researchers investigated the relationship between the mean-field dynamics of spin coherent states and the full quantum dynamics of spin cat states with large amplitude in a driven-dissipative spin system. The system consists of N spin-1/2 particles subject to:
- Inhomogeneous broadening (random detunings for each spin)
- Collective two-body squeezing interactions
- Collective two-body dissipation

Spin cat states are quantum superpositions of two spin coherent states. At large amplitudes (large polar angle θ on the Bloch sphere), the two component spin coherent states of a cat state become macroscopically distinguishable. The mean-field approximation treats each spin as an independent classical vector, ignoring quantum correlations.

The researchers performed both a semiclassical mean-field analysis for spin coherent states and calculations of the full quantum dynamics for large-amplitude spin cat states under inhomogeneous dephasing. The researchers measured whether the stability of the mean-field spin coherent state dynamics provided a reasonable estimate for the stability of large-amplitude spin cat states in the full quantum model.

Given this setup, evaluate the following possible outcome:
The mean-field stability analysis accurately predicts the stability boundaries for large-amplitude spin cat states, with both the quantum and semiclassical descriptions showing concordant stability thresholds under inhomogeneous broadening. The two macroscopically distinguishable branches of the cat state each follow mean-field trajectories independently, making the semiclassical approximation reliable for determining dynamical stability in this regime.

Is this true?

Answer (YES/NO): NO